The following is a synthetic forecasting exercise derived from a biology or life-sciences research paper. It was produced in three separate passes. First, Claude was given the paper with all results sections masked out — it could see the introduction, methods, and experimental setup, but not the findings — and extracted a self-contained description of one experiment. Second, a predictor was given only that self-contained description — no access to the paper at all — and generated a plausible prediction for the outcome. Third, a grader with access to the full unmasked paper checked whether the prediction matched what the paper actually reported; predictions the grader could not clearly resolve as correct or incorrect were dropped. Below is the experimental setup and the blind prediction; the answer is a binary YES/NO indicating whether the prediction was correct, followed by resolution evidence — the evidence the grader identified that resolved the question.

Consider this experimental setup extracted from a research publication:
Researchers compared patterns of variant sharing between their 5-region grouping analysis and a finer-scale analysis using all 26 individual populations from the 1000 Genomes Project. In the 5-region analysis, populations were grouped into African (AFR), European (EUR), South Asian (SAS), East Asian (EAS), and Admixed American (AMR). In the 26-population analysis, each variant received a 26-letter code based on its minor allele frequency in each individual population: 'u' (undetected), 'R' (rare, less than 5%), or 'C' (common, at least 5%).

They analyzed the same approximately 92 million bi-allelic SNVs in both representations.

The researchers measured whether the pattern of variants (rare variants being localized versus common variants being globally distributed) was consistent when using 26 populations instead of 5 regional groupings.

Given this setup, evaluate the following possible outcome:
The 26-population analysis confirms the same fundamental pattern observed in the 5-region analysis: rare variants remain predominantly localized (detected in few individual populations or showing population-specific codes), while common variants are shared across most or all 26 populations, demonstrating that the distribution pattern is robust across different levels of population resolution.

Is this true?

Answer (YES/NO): YES